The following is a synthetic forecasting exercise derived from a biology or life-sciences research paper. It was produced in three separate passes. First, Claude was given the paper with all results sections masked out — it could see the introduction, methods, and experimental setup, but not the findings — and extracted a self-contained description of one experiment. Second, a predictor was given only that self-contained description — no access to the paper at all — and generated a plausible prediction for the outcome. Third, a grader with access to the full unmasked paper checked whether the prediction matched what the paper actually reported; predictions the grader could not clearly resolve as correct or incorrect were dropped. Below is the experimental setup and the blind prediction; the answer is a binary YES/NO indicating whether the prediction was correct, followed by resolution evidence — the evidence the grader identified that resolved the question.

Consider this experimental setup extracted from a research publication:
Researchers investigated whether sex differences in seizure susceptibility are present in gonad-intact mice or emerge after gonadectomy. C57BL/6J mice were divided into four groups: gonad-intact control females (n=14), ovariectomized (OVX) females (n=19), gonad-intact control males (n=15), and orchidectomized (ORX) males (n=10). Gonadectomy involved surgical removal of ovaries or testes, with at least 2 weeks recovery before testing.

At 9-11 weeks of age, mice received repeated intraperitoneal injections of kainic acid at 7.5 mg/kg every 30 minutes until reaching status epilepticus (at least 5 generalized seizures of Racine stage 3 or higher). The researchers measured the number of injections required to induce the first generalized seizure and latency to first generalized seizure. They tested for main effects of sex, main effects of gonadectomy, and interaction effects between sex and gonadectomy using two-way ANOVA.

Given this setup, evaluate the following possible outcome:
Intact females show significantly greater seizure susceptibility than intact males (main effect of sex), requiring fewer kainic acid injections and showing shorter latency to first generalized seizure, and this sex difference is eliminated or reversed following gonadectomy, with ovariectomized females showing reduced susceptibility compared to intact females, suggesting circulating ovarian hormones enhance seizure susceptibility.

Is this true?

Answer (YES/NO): NO